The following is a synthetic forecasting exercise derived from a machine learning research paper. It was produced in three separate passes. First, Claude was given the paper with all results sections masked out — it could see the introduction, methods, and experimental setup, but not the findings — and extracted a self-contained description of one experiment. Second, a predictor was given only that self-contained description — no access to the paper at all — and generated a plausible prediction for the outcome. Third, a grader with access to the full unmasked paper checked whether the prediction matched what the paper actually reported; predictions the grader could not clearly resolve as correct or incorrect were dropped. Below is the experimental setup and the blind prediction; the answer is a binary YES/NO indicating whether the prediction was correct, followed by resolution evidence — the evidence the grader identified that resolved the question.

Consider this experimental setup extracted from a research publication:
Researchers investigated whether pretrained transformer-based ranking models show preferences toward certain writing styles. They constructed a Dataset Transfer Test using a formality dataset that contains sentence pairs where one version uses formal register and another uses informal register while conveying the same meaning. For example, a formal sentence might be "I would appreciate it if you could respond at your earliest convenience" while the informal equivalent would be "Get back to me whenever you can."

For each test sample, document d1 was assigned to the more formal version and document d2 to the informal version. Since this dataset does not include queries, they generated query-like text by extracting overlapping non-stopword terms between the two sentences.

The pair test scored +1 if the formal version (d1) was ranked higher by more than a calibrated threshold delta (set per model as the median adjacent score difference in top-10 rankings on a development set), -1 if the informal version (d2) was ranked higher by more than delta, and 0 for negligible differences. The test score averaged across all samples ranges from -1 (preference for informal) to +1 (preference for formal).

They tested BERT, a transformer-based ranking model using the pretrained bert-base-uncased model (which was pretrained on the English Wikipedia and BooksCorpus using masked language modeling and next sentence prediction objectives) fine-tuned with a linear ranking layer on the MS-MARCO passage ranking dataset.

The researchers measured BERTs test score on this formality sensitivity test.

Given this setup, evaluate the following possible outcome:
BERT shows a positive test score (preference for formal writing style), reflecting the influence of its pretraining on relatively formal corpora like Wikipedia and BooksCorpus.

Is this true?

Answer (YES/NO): NO